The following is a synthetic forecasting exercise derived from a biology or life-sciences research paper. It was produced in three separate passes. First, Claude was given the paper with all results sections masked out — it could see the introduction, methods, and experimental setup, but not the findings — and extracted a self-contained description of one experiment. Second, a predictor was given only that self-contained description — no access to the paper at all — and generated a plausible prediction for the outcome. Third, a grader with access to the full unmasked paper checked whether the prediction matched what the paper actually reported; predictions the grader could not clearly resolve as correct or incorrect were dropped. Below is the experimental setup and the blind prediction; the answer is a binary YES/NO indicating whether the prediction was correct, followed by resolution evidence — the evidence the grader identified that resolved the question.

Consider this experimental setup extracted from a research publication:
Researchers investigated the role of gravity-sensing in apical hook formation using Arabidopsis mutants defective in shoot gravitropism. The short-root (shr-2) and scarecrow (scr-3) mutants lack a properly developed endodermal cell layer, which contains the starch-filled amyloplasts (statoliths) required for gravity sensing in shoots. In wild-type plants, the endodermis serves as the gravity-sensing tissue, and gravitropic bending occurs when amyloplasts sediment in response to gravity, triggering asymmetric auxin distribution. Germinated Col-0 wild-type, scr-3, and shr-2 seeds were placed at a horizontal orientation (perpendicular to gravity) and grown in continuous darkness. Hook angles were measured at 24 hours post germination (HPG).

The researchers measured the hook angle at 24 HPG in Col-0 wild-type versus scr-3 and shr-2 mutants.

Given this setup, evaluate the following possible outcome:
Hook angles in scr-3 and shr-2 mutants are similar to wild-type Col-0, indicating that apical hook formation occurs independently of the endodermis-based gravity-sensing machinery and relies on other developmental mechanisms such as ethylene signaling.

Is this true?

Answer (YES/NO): NO